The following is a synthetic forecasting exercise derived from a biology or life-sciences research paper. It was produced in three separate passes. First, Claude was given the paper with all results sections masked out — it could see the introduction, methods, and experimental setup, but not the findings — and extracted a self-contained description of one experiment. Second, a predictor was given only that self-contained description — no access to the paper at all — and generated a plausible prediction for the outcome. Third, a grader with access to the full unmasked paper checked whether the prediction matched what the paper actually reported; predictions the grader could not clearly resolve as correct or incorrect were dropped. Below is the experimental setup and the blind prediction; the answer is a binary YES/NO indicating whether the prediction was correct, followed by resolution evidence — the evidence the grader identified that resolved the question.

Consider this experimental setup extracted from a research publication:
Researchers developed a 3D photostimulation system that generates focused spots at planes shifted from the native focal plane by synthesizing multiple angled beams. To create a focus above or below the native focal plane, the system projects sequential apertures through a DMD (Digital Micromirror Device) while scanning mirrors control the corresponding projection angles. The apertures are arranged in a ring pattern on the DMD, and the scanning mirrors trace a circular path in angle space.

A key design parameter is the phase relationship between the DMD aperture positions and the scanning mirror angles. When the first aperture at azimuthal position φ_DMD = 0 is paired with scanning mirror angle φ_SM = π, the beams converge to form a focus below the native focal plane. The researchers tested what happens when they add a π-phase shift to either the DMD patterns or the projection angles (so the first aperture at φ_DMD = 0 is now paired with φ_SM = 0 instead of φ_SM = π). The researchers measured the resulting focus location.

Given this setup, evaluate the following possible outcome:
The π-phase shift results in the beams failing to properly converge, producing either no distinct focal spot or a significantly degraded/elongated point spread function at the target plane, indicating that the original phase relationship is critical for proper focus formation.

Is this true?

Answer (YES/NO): NO